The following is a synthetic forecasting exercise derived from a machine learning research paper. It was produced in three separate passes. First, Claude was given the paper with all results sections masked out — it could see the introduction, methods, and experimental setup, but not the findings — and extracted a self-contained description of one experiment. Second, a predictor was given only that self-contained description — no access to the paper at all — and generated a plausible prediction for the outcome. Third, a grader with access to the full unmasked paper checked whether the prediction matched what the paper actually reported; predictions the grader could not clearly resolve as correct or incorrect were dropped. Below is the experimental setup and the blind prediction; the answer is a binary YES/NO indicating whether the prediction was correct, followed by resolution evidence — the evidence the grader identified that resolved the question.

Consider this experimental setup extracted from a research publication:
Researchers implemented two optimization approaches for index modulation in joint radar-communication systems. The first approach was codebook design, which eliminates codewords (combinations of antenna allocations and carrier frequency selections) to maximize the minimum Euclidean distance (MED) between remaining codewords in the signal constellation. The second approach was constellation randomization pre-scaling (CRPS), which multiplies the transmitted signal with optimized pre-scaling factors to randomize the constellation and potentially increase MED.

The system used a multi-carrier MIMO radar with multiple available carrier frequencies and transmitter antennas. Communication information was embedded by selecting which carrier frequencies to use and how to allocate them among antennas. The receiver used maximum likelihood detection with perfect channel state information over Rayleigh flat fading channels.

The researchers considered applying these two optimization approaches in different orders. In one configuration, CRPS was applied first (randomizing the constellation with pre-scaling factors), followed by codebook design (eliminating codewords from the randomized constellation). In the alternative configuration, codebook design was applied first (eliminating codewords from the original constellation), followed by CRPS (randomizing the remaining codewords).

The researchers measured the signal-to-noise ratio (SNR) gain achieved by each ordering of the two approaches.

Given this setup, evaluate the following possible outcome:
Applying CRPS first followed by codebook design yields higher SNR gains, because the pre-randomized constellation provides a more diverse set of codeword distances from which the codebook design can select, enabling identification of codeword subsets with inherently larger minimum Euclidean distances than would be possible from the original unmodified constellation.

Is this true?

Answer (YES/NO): YES